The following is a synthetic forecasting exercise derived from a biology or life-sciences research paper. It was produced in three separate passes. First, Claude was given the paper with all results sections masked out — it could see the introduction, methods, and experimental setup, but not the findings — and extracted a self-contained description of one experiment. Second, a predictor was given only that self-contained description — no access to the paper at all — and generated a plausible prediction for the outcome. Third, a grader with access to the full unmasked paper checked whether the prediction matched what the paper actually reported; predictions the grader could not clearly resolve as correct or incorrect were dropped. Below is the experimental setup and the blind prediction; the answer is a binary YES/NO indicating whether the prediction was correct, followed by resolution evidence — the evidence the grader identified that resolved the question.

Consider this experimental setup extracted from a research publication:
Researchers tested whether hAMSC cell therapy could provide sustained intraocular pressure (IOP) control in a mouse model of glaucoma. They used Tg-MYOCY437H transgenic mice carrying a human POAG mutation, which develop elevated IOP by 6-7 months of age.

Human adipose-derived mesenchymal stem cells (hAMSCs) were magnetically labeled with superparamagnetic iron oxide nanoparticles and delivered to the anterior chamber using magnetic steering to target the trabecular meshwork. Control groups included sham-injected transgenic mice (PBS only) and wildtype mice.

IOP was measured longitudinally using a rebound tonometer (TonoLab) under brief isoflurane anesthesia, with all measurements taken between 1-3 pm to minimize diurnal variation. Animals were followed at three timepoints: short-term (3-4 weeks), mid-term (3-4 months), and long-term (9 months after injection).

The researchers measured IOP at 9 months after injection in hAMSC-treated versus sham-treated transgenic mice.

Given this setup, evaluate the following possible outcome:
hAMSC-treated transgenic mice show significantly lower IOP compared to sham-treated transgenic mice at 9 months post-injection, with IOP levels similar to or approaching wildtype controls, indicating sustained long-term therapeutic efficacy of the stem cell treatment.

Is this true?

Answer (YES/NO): YES